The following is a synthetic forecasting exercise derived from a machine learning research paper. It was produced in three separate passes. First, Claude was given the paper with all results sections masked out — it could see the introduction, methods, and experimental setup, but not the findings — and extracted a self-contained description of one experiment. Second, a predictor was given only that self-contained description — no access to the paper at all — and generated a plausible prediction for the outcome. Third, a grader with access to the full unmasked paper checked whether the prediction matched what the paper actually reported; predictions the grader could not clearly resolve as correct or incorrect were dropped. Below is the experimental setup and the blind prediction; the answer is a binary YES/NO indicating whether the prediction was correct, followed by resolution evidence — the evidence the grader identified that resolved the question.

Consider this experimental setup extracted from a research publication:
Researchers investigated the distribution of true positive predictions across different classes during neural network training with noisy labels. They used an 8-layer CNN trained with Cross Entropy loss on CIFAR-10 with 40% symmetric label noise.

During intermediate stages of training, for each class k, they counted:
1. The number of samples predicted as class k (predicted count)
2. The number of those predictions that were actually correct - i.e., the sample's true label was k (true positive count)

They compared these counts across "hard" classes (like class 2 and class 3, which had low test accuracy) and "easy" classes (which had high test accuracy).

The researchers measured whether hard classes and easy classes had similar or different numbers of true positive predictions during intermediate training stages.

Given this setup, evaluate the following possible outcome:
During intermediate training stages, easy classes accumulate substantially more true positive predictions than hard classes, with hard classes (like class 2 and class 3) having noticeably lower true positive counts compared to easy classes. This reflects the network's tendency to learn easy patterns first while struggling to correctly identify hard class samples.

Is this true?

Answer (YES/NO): YES